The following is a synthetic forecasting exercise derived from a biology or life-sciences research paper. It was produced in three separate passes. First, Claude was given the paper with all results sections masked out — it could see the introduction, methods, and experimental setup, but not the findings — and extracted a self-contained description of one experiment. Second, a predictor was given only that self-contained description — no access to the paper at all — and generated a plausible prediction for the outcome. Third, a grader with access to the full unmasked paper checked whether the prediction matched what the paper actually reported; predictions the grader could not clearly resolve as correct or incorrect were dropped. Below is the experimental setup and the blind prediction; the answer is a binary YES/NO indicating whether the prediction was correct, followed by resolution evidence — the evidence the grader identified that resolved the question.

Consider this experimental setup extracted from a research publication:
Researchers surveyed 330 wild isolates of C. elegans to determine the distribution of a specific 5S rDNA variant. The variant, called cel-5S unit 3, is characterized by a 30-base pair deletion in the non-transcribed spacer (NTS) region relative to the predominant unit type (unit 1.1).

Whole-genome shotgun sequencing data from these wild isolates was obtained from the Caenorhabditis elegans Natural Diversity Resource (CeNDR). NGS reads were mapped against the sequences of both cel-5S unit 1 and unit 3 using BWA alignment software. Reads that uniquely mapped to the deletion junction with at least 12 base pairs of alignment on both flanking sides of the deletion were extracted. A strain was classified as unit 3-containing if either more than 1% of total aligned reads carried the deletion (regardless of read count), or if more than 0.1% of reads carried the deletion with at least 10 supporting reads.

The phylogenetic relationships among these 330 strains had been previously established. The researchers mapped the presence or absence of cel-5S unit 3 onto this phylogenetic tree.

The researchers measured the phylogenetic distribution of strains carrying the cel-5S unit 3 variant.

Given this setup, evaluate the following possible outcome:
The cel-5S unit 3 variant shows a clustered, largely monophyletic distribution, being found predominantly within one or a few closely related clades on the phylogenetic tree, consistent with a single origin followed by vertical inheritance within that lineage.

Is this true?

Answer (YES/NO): NO